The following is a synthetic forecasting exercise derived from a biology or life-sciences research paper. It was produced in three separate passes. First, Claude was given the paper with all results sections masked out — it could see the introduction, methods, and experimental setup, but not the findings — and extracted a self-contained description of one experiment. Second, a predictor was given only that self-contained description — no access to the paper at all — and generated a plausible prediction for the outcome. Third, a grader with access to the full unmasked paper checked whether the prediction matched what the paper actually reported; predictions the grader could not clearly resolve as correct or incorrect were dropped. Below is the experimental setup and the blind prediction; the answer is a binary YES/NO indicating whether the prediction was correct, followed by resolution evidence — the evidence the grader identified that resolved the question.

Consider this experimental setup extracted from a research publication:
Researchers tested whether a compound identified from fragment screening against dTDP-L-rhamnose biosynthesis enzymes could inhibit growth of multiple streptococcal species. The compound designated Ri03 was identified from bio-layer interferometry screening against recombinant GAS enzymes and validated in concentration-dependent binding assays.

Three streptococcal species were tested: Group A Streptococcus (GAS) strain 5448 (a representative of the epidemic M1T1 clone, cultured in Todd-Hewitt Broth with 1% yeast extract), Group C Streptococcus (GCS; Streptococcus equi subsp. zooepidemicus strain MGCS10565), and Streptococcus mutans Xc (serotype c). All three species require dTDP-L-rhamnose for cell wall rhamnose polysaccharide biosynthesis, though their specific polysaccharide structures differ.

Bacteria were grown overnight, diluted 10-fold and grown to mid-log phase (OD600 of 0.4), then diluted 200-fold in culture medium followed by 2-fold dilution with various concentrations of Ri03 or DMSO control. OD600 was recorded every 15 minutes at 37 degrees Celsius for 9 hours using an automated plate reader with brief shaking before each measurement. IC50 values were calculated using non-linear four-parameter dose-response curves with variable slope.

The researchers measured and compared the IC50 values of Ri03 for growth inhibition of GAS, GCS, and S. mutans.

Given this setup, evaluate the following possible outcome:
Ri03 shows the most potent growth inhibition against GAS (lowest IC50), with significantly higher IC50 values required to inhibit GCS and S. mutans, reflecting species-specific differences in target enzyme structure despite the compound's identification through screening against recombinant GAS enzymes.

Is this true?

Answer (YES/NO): NO